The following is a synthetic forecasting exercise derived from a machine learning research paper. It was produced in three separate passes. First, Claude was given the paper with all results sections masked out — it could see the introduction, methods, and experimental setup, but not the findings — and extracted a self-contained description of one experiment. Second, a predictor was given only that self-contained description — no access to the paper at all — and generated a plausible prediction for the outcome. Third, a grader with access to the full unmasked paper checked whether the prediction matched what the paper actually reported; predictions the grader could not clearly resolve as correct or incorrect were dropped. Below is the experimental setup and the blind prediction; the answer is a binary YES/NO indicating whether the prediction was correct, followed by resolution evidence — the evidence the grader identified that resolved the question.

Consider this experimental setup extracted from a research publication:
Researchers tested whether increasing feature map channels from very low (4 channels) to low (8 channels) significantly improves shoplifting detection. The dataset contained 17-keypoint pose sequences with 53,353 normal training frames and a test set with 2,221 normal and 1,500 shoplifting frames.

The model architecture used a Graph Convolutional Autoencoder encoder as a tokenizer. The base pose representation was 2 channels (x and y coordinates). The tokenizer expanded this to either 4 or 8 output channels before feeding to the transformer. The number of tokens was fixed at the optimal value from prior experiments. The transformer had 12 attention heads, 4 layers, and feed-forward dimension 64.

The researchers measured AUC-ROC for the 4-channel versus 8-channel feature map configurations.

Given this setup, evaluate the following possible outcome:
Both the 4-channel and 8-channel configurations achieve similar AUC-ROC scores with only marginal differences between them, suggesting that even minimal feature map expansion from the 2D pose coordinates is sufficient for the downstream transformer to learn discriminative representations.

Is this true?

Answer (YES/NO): NO